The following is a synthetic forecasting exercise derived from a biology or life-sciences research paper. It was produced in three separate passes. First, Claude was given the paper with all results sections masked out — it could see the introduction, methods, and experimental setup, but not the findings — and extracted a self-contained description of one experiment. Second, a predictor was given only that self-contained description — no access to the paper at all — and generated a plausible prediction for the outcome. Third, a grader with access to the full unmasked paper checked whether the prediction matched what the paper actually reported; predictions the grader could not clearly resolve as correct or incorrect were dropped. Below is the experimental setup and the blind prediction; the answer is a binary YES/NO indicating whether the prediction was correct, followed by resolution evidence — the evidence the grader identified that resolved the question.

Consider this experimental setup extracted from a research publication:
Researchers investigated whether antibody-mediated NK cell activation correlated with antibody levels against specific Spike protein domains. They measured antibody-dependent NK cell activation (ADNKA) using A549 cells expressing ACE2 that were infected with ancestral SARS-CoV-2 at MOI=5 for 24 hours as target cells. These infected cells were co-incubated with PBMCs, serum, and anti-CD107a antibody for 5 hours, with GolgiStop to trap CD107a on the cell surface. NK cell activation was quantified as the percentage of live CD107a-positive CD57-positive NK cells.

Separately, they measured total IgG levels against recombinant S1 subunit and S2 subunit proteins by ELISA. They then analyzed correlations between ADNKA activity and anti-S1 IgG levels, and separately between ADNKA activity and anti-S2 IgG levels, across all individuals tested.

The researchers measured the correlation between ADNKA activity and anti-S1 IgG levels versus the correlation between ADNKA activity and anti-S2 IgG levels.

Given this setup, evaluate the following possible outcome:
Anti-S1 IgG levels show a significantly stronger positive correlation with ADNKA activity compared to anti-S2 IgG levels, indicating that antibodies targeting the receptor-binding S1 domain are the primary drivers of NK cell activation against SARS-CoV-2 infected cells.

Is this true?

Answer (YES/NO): NO